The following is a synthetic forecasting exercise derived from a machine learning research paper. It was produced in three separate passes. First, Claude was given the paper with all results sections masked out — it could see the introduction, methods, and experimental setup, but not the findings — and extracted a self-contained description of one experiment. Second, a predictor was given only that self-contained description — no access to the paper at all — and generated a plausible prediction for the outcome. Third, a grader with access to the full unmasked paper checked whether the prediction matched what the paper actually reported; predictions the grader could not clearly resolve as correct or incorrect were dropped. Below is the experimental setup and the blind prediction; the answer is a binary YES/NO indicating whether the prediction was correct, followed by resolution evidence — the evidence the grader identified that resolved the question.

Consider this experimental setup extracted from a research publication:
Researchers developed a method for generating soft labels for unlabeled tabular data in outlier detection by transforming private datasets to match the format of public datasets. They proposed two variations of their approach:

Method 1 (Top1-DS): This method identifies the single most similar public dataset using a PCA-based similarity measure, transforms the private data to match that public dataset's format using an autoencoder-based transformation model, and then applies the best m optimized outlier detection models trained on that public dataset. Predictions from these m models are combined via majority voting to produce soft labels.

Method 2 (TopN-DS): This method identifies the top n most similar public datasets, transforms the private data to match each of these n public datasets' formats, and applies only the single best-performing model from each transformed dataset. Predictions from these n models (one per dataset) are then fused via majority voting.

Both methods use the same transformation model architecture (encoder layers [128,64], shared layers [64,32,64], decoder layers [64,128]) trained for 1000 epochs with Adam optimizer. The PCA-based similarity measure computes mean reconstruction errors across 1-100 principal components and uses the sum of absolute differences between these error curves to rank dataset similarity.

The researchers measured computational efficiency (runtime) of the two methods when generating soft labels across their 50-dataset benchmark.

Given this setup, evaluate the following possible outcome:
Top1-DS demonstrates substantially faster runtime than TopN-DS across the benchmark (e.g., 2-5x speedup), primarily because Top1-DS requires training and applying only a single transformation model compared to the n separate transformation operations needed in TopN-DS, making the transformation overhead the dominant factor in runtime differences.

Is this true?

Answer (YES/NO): YES